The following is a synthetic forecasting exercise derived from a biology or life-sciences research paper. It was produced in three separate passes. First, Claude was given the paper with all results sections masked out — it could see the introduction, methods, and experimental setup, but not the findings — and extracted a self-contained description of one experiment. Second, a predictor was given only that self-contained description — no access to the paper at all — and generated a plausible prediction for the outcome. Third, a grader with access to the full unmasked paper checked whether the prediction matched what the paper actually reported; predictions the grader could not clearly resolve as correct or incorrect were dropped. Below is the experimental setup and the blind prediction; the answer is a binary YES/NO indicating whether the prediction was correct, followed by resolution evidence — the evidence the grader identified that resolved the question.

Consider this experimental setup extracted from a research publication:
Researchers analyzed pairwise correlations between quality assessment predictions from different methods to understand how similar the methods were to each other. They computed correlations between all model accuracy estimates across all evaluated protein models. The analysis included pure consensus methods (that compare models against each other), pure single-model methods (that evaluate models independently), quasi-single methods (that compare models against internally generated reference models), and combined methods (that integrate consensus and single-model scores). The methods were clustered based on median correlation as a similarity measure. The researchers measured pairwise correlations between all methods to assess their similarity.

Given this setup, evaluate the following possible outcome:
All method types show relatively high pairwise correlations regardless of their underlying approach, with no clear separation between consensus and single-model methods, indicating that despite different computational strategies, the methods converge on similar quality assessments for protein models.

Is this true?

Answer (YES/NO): NO